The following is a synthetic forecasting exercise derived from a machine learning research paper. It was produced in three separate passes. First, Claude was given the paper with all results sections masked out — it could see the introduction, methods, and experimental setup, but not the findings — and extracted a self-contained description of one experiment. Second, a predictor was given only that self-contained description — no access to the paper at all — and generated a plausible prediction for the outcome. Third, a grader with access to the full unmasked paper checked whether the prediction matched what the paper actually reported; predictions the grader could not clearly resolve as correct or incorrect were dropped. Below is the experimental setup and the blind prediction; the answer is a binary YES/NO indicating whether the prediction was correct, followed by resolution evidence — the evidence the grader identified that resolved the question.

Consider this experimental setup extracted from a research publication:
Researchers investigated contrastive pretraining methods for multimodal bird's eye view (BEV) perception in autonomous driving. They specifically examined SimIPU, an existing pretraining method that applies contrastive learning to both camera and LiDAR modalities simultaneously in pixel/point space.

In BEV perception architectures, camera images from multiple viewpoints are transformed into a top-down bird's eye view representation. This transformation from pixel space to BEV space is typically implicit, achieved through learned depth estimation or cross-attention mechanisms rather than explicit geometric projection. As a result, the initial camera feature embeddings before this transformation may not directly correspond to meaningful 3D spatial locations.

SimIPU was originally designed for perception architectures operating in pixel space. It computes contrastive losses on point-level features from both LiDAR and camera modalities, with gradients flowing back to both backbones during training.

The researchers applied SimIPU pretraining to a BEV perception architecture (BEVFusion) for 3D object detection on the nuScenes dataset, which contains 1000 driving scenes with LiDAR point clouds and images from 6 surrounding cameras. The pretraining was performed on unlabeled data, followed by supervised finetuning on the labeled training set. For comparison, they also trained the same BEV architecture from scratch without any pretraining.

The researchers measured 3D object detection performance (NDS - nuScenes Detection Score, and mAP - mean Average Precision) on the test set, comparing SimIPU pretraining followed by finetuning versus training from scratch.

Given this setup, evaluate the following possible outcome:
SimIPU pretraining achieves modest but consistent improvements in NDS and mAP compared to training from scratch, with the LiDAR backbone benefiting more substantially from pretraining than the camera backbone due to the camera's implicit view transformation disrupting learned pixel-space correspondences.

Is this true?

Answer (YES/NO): NO